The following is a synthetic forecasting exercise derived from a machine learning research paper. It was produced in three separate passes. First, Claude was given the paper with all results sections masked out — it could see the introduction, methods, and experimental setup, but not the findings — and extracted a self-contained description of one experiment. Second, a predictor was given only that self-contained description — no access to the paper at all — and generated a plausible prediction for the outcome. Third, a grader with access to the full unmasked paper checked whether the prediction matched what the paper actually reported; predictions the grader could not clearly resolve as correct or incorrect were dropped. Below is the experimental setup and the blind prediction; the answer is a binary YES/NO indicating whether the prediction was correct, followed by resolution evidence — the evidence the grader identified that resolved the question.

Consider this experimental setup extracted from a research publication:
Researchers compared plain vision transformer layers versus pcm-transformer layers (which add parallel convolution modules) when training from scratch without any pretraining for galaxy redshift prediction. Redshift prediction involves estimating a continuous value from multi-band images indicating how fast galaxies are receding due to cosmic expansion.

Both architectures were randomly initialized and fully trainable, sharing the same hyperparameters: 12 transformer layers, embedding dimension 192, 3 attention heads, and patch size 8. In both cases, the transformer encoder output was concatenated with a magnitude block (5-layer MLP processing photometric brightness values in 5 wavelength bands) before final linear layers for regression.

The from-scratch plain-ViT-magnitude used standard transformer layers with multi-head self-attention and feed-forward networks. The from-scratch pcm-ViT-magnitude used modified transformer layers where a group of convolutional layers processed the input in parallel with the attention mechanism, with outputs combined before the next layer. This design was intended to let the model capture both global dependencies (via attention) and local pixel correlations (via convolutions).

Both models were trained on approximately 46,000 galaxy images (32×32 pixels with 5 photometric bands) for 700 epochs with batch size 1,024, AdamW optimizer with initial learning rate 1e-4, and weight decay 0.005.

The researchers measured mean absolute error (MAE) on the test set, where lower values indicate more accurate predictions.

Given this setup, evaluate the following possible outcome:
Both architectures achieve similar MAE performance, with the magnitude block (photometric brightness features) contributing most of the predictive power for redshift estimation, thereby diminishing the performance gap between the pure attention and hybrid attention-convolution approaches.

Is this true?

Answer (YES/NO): NO